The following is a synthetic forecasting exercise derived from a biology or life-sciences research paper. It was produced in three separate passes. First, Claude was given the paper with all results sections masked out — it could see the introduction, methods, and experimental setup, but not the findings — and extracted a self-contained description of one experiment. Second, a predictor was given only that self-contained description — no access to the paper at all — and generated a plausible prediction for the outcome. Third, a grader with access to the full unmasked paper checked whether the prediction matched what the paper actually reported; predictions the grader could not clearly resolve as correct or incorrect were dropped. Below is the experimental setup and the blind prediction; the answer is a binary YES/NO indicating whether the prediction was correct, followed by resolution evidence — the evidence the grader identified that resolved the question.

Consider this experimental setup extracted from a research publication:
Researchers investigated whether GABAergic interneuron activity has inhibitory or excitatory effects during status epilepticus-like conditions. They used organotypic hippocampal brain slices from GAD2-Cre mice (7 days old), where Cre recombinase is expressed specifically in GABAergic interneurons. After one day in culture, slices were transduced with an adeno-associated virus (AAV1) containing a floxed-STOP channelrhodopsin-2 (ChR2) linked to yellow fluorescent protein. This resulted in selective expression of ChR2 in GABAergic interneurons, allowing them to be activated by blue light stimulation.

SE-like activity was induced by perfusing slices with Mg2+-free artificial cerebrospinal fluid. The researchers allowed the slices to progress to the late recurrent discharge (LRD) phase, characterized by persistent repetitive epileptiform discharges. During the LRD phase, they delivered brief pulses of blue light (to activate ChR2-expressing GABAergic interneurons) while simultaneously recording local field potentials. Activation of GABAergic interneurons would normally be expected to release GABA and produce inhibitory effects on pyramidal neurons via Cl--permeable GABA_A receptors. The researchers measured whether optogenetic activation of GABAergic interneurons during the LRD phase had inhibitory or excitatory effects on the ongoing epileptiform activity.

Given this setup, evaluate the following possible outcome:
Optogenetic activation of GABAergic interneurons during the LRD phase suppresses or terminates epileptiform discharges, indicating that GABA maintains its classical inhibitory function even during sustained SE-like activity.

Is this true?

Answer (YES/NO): NO